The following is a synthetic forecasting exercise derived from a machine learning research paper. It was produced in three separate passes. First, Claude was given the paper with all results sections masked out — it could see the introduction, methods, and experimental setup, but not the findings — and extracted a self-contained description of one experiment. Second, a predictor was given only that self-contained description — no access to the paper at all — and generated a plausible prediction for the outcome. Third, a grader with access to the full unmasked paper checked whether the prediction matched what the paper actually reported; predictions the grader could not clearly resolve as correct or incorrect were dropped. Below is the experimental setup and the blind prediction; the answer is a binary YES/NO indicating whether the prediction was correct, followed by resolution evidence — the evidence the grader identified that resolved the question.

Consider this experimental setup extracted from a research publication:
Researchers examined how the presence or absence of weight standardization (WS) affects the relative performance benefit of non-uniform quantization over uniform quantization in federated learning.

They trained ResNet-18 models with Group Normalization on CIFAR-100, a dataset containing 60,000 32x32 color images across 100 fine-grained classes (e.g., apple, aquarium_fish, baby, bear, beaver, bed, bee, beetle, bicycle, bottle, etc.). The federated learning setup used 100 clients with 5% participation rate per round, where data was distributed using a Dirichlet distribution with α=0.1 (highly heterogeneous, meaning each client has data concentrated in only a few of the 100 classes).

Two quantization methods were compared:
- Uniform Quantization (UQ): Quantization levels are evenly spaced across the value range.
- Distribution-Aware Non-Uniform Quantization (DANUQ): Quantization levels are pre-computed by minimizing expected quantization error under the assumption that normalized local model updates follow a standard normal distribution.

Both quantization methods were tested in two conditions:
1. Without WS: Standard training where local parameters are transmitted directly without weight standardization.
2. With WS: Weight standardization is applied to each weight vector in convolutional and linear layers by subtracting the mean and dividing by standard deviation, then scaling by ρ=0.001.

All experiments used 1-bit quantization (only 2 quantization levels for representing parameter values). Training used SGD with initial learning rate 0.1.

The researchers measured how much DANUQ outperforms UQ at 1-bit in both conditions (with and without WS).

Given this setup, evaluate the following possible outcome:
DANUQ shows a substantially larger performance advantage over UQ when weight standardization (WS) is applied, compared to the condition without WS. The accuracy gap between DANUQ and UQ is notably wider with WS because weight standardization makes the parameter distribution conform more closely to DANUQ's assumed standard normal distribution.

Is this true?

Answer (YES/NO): YES